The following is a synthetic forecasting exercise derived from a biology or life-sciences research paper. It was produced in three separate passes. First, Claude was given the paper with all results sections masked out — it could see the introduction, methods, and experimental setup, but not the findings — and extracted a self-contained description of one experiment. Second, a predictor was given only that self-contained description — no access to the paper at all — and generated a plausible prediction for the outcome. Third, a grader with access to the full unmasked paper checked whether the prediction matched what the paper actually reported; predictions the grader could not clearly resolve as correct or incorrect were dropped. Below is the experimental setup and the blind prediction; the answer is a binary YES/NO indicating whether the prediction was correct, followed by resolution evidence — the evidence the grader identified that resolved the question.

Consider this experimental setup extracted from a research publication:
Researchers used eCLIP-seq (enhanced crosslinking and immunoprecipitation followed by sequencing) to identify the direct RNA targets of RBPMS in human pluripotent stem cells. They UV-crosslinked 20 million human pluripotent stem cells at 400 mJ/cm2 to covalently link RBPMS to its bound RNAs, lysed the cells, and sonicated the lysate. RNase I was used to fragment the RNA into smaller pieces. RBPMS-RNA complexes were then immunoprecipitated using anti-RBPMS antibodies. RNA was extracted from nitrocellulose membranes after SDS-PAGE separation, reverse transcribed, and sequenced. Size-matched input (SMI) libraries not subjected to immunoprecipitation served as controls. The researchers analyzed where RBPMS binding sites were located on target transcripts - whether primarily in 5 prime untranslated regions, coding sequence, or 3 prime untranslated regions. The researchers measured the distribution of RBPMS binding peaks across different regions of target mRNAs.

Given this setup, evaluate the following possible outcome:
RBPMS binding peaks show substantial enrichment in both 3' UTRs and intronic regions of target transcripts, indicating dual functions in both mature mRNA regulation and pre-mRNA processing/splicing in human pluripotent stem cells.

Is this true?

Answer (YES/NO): NO